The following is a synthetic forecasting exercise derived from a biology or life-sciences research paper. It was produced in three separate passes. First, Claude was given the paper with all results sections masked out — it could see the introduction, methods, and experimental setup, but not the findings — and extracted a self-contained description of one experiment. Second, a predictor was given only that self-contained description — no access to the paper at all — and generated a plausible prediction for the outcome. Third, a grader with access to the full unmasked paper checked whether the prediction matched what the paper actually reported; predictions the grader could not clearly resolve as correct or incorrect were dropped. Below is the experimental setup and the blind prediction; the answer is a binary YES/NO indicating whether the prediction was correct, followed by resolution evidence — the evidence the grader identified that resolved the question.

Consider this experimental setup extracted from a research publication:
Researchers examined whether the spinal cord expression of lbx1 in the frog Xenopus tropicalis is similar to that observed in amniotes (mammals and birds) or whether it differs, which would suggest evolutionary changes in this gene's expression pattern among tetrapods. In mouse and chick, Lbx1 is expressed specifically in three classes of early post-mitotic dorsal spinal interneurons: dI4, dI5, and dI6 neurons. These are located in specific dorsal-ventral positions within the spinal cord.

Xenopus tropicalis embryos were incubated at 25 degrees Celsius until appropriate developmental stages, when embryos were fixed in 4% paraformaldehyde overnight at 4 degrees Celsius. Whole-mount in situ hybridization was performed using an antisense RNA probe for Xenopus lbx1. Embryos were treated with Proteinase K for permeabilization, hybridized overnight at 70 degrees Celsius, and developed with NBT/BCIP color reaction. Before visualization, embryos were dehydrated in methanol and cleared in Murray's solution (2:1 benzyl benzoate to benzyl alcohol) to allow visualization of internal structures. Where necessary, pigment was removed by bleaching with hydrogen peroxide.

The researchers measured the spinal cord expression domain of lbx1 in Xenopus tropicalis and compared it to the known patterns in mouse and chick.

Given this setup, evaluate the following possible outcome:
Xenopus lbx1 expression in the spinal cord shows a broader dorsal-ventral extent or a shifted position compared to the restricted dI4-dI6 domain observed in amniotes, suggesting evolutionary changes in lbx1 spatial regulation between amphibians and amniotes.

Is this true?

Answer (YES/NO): NO